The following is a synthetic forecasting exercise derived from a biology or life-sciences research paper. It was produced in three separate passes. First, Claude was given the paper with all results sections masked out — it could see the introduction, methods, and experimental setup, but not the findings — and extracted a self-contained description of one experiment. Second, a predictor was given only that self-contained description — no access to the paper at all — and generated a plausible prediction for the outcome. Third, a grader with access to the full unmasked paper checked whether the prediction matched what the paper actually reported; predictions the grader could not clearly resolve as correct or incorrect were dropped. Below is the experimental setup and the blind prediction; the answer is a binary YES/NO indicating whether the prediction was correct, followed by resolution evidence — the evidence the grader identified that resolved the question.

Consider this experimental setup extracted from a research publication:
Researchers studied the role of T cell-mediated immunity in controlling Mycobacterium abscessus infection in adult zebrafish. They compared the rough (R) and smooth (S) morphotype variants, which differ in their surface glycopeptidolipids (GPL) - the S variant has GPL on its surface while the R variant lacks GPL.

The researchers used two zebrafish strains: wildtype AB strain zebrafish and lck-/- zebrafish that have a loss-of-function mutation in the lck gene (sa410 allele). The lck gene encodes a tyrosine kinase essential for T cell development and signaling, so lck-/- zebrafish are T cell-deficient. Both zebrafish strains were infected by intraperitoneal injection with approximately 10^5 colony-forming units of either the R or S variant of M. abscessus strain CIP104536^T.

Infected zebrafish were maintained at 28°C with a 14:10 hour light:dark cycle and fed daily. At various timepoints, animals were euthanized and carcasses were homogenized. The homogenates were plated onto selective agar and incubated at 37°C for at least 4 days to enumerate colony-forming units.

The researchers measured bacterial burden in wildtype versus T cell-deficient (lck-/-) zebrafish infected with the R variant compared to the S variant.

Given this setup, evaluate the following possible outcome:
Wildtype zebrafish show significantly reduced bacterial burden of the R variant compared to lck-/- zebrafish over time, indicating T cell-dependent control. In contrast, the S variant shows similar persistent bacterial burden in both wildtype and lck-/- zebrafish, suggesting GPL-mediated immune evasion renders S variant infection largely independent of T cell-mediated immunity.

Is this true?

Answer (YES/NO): YES